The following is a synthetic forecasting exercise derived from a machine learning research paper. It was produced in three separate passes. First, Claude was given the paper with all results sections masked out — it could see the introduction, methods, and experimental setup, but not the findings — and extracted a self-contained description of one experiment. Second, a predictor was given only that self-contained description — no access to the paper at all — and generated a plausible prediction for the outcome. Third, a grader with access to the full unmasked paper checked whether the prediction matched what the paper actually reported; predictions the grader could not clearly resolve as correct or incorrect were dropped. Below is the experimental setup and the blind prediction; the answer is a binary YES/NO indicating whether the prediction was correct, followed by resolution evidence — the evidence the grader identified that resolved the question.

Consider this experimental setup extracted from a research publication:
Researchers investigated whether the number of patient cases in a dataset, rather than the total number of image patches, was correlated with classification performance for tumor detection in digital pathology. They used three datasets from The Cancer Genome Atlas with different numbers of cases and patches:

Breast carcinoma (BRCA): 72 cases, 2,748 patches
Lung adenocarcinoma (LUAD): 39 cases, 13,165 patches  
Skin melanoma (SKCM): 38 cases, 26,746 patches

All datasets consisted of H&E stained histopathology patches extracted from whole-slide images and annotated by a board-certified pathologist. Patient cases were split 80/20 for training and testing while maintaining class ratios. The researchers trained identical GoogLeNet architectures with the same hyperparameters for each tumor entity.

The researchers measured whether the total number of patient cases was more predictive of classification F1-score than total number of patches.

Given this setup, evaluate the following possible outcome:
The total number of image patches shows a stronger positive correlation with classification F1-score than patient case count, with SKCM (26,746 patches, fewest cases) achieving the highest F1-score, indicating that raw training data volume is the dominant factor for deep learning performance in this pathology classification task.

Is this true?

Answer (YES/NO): NO